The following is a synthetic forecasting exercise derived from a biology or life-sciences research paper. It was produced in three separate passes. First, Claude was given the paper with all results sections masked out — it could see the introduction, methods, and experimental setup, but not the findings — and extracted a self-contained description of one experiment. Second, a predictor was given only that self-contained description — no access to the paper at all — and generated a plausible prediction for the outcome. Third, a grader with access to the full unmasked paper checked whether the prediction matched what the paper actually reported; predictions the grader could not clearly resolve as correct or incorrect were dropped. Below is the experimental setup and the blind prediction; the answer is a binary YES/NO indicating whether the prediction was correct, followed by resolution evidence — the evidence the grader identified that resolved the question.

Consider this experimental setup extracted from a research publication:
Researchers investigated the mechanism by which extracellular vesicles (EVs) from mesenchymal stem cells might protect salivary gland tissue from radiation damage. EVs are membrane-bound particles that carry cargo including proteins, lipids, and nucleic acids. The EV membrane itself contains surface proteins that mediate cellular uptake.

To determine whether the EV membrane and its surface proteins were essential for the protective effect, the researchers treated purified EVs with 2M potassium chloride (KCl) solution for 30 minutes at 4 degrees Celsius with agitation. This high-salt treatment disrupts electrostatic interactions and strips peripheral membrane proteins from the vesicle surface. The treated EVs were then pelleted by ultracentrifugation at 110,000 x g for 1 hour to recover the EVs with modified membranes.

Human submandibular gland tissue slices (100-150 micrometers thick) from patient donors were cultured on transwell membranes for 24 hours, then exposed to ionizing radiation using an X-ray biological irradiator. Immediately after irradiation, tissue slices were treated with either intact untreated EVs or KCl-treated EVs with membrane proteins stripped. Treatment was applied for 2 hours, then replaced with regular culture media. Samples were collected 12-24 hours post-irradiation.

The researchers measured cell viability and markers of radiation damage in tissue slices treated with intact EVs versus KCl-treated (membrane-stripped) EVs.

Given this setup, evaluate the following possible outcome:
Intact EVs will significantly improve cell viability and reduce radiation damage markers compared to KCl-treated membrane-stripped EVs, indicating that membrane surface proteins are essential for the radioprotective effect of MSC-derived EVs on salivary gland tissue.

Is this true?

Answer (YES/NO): YES